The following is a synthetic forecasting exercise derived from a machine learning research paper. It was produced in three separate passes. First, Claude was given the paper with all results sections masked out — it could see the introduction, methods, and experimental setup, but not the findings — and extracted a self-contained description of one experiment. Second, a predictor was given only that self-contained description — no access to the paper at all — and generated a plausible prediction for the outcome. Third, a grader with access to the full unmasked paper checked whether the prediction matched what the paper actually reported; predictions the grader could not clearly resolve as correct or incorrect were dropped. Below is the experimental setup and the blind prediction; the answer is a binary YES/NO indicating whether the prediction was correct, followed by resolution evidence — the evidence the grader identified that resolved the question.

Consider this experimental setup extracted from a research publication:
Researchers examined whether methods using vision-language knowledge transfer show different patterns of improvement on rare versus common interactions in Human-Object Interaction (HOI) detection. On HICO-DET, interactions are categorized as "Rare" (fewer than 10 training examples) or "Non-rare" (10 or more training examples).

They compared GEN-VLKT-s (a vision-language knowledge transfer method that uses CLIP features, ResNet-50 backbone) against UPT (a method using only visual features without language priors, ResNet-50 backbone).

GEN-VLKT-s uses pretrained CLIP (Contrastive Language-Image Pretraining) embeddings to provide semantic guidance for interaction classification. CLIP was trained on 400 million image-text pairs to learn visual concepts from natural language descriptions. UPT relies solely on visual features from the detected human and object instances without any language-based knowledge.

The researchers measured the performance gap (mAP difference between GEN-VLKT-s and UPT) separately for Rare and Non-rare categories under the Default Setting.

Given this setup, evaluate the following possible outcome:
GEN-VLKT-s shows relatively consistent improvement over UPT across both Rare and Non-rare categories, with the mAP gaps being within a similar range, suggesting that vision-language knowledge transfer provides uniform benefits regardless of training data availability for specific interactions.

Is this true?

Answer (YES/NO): NO